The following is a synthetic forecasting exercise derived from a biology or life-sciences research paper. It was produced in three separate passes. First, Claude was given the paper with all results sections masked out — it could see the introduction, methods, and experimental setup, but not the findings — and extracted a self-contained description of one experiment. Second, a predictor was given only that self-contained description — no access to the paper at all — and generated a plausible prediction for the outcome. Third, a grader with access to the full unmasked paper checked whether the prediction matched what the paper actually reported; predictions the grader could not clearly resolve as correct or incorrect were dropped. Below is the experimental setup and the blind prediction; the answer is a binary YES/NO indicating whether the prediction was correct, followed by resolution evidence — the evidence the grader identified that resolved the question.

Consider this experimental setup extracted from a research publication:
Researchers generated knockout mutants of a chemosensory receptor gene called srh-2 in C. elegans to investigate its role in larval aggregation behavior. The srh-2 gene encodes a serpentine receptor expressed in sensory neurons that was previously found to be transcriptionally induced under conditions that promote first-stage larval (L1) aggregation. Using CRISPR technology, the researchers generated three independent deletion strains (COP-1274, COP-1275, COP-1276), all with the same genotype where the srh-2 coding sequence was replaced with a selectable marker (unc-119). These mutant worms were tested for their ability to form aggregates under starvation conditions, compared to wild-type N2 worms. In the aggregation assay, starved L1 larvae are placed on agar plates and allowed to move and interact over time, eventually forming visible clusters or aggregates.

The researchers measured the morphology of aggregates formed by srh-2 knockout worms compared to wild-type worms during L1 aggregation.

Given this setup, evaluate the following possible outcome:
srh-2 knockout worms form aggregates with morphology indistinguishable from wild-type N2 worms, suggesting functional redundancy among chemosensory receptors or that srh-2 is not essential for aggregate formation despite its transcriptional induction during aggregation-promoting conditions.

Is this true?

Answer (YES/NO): NO